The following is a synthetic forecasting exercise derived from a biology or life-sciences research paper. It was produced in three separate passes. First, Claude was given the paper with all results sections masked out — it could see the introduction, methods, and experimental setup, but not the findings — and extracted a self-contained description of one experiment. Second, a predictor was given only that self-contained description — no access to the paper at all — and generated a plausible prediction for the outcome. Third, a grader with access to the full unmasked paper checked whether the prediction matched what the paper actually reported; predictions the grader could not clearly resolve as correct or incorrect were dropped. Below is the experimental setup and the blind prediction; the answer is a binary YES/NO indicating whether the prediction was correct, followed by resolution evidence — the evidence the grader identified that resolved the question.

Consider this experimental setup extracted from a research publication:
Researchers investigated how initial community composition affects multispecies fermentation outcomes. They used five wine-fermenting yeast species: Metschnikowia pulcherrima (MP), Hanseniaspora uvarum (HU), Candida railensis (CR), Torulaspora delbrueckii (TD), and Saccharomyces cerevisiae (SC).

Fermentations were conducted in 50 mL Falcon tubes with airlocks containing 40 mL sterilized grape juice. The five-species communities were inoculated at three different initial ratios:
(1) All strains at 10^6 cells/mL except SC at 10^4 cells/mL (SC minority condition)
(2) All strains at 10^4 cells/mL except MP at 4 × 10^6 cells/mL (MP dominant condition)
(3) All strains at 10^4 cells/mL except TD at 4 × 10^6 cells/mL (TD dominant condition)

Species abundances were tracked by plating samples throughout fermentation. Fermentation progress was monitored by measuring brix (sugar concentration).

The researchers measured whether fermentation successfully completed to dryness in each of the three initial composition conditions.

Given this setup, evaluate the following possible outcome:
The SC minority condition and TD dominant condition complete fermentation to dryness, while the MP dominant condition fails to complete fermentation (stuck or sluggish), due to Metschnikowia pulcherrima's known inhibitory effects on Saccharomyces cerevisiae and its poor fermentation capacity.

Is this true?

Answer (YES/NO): NO